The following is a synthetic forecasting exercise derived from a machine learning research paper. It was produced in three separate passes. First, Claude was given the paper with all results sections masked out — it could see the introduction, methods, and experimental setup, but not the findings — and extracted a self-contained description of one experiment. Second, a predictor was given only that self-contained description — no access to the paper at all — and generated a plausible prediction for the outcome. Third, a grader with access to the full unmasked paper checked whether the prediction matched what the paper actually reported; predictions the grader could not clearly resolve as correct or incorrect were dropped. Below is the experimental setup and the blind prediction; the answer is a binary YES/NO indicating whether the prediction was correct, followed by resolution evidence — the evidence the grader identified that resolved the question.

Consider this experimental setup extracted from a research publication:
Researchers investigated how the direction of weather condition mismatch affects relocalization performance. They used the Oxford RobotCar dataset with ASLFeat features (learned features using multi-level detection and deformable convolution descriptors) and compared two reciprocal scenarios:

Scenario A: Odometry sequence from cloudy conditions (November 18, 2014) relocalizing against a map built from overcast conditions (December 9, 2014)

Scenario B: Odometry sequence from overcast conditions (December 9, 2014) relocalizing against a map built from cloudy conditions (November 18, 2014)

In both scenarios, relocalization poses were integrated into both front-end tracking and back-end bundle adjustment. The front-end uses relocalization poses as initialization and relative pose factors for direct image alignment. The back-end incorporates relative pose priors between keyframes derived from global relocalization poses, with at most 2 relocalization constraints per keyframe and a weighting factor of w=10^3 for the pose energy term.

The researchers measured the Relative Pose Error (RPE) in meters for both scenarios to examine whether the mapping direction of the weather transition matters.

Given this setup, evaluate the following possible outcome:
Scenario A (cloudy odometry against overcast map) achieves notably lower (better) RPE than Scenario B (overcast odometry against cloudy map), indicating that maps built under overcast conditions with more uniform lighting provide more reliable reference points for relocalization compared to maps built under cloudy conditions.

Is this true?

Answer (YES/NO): NO